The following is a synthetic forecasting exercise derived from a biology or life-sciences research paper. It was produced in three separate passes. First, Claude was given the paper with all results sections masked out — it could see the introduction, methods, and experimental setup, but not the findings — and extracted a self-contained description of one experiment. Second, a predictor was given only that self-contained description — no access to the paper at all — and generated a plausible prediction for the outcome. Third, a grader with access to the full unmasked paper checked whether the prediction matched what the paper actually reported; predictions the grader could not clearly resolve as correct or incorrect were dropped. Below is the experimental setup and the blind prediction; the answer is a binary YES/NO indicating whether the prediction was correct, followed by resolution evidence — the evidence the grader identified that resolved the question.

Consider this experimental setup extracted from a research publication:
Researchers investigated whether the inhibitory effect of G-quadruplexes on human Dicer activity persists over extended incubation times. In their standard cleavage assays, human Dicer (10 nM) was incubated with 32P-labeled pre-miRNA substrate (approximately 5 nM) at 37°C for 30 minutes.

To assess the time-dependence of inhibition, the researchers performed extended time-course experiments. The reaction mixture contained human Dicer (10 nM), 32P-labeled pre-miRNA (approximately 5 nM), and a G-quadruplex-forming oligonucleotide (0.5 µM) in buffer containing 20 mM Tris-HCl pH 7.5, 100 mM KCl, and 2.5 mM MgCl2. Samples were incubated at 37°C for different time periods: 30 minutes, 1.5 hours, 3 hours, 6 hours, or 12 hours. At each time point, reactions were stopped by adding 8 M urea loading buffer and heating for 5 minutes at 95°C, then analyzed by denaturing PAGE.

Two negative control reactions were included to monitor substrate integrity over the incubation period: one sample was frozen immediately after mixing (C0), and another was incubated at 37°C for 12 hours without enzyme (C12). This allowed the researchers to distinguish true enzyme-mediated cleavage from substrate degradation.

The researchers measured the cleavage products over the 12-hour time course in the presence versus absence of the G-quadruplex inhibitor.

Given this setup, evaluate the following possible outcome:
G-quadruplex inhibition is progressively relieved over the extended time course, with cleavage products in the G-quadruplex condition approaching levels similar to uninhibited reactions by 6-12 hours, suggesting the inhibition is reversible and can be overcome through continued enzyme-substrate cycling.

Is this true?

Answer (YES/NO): NO